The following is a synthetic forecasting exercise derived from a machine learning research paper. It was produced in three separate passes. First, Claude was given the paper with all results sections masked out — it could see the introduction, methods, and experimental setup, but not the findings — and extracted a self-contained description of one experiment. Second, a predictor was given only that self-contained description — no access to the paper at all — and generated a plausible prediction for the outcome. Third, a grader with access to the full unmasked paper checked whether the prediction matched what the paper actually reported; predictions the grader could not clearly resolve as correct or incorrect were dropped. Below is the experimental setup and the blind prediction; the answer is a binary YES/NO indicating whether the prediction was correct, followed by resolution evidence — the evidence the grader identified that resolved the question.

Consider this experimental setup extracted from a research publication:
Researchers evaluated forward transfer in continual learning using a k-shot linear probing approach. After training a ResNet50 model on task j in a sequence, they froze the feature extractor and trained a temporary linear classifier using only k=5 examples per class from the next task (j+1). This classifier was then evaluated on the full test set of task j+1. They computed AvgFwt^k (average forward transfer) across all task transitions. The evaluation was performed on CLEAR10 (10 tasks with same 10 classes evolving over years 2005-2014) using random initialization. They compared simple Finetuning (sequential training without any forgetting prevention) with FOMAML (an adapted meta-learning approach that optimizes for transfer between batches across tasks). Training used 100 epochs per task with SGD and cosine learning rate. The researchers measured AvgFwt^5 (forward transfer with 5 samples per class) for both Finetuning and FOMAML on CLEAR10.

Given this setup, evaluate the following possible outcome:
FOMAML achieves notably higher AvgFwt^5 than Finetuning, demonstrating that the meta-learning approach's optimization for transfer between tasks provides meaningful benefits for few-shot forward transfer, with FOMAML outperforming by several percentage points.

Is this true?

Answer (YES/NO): YES